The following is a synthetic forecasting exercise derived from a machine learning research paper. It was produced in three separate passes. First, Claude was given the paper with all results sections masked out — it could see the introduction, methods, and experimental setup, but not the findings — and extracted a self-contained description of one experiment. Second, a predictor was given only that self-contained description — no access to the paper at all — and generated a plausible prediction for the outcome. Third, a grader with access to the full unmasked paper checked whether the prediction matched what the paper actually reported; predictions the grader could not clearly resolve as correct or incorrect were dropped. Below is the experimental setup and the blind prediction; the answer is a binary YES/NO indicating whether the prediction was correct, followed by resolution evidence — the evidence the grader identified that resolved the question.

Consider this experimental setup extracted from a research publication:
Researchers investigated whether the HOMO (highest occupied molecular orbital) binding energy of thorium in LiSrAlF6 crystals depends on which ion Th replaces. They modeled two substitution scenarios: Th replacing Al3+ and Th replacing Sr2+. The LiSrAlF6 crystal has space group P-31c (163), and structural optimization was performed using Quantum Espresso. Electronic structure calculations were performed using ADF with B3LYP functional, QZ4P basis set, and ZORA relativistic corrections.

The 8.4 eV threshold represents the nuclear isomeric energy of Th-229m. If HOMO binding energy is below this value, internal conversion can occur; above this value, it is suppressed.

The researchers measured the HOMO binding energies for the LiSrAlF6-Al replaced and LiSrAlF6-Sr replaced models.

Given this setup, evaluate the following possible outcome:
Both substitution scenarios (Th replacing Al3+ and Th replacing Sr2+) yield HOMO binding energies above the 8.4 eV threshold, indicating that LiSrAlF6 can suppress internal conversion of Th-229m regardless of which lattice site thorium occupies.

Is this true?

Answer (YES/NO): NO